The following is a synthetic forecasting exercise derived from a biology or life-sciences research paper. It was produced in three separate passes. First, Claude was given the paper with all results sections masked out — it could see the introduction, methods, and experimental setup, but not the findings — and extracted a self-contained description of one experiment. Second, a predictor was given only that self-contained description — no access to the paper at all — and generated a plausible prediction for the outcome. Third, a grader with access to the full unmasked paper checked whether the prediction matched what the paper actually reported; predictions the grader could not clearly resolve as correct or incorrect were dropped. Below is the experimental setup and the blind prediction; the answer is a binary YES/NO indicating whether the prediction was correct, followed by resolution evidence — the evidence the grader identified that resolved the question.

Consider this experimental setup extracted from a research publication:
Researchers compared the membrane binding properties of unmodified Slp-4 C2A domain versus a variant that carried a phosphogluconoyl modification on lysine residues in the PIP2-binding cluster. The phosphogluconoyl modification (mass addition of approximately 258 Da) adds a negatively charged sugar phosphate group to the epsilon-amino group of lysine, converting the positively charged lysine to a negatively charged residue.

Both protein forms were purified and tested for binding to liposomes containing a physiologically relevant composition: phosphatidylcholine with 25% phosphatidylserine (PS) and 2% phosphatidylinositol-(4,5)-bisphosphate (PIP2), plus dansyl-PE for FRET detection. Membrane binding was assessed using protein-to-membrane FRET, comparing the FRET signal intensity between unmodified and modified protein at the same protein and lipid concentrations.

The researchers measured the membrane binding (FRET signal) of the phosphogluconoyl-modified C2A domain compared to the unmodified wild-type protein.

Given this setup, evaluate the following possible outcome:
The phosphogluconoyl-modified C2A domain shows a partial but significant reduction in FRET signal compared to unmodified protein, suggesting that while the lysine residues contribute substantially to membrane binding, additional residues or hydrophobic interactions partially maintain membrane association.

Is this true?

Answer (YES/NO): YES